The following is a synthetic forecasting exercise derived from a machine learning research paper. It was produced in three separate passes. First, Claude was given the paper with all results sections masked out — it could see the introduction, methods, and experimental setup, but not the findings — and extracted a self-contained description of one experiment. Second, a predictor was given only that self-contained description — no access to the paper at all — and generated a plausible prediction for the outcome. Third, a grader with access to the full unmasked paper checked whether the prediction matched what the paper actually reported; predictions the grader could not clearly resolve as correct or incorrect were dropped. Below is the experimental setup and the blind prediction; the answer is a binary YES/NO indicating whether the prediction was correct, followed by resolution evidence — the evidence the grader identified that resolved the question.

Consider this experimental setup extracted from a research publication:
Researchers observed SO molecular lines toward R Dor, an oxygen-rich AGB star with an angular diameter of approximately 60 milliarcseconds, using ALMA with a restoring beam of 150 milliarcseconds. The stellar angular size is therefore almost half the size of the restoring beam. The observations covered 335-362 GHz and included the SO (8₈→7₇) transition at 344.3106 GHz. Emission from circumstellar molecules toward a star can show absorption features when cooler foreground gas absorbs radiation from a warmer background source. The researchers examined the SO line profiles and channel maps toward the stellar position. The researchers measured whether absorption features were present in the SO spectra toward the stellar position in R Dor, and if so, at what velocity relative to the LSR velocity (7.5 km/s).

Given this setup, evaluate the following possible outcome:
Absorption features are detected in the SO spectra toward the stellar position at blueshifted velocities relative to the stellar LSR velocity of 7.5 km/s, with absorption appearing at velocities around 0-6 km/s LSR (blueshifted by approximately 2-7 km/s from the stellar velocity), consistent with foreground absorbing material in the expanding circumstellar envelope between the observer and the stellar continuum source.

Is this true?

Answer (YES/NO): YES